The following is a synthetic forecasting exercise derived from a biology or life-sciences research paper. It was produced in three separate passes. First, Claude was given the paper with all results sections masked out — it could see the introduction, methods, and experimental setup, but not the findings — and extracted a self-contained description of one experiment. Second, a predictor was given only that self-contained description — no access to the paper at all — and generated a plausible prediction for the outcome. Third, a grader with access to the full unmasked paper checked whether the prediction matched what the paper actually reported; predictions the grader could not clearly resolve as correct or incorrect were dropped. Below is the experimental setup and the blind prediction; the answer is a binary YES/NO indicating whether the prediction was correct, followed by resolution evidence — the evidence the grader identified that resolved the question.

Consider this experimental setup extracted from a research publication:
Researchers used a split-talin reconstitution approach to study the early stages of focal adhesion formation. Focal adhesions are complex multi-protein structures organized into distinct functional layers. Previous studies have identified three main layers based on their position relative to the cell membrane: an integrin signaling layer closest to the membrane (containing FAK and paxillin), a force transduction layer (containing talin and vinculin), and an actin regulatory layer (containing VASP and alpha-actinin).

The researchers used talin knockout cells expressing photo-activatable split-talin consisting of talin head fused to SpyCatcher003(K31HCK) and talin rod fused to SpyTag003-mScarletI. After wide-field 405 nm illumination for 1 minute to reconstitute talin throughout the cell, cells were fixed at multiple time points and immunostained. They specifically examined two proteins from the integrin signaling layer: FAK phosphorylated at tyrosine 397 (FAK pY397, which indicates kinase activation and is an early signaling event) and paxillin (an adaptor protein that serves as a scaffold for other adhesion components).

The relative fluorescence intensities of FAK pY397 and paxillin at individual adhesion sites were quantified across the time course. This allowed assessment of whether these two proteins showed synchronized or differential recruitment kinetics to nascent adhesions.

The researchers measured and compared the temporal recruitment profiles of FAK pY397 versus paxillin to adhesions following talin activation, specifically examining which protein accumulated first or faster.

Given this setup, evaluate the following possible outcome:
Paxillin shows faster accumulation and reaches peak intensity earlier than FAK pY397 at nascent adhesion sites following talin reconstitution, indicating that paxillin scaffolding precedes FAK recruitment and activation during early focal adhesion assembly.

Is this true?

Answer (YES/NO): NO